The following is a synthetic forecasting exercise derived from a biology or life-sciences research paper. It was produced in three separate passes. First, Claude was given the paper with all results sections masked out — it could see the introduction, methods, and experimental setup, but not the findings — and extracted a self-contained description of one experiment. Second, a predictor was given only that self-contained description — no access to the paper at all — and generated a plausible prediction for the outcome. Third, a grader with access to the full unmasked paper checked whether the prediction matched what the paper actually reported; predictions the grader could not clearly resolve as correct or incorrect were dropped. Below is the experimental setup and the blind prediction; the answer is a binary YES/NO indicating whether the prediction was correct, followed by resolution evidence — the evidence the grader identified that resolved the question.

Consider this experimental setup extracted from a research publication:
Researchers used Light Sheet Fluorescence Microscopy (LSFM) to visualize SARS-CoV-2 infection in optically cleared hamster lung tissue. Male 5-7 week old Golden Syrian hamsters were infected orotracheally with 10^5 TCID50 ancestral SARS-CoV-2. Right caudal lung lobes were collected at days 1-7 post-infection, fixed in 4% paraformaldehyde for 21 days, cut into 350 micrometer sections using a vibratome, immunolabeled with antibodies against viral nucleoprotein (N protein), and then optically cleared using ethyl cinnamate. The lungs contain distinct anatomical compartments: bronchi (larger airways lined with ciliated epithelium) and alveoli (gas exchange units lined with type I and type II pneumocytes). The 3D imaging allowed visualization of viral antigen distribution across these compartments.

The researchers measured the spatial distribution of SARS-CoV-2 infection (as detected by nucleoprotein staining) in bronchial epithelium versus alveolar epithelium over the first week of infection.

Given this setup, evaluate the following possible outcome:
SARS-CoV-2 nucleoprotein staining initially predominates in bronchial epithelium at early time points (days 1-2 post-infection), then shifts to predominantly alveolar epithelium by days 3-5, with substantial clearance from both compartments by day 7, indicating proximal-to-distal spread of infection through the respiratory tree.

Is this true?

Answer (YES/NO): YES